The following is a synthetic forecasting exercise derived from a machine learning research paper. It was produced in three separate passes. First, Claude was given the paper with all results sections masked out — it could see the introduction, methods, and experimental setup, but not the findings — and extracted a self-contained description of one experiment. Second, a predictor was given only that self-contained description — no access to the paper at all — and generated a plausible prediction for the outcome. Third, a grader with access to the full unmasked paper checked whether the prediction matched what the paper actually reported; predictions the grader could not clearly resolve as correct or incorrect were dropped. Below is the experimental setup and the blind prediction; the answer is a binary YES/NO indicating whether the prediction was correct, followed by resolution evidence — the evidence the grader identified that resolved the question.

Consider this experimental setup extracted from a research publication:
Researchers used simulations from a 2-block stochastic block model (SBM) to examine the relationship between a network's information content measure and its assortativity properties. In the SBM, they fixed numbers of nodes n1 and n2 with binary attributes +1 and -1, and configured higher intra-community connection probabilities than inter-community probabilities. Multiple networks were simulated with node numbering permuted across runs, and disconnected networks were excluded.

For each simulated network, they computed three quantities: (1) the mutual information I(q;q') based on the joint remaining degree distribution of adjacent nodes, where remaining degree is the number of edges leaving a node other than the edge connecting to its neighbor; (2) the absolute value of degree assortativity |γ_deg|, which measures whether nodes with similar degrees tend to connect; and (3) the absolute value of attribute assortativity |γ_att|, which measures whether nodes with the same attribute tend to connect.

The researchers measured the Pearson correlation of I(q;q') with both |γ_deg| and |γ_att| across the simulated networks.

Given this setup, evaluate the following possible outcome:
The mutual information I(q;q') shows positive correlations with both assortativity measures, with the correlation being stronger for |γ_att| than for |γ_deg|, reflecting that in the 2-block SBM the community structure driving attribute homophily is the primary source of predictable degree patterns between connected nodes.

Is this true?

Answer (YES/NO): NO